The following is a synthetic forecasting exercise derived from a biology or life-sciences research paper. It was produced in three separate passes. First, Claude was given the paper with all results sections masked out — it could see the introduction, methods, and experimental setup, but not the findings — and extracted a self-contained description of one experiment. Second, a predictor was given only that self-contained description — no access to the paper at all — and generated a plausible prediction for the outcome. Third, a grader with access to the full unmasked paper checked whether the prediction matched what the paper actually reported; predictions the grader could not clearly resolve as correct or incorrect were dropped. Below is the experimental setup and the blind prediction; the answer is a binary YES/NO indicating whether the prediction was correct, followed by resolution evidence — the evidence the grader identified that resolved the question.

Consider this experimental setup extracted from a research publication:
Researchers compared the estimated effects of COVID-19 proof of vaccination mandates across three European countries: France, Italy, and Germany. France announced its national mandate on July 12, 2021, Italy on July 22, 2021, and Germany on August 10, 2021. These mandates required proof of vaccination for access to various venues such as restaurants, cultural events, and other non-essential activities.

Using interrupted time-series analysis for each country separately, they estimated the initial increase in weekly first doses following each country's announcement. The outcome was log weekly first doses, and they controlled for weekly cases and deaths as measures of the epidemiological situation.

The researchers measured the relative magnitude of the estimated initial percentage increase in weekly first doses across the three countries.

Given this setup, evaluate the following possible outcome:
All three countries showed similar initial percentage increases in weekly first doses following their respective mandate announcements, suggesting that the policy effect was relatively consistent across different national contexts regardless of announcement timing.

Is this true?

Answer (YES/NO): NO